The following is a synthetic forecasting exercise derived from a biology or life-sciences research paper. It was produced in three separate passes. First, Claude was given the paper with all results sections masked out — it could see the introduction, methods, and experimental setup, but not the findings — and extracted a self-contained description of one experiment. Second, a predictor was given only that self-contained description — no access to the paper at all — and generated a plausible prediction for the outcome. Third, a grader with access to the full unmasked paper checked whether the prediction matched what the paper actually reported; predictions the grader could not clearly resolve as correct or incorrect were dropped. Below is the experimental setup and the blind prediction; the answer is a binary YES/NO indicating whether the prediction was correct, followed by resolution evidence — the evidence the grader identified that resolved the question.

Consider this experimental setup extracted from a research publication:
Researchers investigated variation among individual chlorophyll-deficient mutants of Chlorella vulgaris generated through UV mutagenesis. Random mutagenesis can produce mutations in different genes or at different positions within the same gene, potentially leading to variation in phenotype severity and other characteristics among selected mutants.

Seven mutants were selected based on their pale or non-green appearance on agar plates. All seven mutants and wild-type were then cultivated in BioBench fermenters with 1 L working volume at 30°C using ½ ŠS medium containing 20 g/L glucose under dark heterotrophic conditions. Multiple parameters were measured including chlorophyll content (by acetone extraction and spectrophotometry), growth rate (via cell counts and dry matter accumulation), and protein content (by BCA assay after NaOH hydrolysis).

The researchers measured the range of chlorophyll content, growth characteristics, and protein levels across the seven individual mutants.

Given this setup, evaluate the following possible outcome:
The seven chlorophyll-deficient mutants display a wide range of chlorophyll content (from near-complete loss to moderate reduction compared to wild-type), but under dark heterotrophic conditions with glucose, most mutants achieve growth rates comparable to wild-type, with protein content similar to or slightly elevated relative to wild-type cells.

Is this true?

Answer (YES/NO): NO